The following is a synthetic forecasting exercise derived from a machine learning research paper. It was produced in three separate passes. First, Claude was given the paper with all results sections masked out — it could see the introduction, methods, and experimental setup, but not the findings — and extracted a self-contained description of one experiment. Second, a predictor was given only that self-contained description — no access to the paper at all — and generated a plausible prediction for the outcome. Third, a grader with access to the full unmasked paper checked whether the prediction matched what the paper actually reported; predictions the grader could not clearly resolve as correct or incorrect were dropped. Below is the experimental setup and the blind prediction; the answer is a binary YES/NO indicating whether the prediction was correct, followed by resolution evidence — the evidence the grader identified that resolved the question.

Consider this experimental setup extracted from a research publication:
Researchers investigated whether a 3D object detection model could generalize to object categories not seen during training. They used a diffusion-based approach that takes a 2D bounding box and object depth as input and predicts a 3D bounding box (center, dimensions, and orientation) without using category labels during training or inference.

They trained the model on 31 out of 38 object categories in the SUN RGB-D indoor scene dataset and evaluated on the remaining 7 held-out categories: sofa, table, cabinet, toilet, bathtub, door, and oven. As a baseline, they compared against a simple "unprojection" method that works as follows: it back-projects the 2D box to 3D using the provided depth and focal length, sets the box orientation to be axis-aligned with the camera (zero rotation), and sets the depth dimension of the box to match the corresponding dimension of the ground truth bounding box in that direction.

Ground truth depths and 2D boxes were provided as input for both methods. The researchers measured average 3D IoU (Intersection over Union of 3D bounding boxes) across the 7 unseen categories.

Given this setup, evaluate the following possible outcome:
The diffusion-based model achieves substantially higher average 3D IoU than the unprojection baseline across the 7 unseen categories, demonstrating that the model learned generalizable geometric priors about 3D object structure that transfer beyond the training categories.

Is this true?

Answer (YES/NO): YES